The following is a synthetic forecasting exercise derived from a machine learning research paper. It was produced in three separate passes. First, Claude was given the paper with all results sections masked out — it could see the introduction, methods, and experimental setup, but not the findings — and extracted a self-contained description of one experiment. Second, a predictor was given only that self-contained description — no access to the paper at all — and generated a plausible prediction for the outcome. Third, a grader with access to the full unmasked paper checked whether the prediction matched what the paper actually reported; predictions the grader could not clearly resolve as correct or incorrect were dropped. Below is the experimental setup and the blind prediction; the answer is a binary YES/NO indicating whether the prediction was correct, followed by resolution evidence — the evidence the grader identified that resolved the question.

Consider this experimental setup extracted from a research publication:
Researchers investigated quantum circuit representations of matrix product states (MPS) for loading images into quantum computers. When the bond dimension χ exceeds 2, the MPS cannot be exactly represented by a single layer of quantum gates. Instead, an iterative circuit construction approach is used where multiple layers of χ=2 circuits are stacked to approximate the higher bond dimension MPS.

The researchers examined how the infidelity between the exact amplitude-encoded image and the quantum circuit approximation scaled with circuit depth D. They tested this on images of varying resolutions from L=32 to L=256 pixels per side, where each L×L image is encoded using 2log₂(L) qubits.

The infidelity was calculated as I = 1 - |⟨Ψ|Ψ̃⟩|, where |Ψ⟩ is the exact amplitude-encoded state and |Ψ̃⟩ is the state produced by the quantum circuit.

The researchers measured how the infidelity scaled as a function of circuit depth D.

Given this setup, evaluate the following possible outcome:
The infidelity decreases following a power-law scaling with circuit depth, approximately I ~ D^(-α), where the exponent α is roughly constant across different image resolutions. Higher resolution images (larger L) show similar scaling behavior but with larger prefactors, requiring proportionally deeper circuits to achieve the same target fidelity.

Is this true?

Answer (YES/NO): NO